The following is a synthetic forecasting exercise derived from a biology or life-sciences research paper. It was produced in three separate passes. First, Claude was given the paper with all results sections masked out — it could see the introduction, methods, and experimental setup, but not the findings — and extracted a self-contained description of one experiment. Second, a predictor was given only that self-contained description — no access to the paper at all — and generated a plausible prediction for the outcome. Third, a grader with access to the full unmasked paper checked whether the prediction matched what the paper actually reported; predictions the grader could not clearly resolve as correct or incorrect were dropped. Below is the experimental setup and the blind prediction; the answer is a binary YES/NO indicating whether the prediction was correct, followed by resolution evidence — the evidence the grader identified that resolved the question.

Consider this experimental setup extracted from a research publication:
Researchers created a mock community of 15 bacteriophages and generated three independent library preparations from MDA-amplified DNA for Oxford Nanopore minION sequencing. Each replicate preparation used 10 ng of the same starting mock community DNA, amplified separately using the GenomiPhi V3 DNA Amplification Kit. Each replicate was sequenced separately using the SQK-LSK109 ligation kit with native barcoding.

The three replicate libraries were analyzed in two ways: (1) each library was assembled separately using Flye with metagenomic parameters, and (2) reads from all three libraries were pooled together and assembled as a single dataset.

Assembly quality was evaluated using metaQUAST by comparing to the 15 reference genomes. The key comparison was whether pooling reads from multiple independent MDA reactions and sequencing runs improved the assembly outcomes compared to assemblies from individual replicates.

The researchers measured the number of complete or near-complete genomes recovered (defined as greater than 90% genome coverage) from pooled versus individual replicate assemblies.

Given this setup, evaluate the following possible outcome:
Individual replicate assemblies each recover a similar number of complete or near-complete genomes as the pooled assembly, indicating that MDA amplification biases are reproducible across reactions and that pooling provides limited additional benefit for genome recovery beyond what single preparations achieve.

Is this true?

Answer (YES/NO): NO